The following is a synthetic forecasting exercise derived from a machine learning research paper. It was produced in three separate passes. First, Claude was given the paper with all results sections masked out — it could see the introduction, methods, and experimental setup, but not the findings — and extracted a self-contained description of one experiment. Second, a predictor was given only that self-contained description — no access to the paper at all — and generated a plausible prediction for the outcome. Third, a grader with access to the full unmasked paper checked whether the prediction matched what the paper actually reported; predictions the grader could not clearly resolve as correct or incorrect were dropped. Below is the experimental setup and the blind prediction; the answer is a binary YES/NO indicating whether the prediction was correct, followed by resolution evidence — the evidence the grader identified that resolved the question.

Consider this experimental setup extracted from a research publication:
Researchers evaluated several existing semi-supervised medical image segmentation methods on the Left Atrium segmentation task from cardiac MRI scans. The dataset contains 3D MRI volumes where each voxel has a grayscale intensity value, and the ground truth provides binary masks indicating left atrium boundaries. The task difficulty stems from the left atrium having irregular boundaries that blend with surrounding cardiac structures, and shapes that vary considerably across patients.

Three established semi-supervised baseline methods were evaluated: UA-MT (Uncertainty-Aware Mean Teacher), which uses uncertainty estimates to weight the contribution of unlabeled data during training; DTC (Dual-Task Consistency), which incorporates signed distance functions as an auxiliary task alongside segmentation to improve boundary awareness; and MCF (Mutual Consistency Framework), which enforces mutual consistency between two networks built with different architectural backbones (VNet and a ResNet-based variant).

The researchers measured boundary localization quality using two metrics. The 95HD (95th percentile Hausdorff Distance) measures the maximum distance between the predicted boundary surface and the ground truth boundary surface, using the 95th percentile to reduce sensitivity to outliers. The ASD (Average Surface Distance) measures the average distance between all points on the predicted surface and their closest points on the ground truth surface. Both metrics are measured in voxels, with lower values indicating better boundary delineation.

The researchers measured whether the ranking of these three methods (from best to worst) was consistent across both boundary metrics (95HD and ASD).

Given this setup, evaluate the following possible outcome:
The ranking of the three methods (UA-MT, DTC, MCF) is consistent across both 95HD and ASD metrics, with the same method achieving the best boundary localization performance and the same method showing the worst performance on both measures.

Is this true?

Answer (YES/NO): YES